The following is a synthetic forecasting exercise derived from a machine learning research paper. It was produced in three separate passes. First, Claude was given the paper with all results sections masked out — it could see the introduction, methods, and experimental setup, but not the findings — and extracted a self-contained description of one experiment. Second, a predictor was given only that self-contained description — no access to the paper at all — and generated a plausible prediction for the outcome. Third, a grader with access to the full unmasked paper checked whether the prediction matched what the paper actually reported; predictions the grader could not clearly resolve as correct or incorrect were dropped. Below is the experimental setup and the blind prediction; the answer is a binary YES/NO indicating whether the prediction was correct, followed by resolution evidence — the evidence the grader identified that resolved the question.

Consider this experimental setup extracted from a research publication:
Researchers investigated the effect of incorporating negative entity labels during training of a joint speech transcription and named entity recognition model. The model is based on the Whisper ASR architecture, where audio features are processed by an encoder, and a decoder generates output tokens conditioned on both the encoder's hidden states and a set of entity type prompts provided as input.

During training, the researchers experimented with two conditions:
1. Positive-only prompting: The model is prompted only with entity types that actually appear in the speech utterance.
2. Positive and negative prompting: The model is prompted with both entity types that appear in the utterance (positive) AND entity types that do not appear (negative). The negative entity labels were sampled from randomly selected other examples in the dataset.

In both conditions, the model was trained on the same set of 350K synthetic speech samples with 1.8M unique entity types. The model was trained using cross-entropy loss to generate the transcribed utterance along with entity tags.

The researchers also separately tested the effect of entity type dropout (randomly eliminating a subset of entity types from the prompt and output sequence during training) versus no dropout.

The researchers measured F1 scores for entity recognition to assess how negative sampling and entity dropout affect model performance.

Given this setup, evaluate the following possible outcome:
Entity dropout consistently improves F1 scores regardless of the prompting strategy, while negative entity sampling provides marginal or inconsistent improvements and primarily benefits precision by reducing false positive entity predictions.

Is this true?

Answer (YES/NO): NO